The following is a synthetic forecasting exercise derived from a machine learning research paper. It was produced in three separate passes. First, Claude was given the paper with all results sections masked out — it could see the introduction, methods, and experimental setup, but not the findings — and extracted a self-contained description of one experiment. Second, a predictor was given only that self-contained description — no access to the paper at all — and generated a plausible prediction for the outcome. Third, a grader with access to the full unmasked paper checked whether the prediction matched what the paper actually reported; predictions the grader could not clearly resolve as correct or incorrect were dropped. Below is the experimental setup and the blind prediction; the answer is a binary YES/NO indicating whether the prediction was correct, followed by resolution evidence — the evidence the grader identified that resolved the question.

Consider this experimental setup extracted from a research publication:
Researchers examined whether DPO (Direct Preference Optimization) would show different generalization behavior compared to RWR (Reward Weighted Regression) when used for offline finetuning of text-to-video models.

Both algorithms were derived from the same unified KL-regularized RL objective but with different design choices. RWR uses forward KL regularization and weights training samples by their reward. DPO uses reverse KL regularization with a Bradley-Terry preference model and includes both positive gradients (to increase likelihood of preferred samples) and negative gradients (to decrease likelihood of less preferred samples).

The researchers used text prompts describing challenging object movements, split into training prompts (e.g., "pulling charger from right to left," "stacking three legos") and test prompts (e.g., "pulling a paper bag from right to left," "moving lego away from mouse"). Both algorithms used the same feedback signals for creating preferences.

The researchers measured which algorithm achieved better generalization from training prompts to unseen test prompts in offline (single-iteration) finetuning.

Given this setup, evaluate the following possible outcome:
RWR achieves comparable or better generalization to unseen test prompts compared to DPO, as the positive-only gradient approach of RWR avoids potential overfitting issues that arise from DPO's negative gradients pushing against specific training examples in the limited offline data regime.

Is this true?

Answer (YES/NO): NO